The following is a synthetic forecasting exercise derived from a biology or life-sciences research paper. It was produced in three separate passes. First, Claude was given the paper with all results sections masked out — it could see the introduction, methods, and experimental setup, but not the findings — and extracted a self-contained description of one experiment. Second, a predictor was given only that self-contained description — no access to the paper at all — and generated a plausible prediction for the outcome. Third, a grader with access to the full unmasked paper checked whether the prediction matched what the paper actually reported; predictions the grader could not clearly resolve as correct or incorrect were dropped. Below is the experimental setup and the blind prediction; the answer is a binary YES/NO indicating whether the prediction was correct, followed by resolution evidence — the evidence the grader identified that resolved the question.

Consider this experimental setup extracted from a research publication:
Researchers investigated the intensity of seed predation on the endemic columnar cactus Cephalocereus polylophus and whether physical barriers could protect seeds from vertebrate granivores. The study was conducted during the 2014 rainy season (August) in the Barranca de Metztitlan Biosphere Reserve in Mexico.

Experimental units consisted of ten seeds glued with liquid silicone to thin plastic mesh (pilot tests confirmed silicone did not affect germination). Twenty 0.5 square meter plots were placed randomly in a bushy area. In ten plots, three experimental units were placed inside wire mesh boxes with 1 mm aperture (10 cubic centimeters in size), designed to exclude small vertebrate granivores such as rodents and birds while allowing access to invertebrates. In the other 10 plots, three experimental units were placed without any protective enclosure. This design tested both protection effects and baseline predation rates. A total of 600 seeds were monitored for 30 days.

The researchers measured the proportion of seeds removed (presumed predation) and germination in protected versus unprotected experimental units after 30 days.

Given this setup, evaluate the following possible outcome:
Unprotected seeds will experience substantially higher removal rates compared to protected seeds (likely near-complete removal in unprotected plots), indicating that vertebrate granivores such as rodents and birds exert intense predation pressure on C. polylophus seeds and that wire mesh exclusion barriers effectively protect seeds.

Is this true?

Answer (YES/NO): NO